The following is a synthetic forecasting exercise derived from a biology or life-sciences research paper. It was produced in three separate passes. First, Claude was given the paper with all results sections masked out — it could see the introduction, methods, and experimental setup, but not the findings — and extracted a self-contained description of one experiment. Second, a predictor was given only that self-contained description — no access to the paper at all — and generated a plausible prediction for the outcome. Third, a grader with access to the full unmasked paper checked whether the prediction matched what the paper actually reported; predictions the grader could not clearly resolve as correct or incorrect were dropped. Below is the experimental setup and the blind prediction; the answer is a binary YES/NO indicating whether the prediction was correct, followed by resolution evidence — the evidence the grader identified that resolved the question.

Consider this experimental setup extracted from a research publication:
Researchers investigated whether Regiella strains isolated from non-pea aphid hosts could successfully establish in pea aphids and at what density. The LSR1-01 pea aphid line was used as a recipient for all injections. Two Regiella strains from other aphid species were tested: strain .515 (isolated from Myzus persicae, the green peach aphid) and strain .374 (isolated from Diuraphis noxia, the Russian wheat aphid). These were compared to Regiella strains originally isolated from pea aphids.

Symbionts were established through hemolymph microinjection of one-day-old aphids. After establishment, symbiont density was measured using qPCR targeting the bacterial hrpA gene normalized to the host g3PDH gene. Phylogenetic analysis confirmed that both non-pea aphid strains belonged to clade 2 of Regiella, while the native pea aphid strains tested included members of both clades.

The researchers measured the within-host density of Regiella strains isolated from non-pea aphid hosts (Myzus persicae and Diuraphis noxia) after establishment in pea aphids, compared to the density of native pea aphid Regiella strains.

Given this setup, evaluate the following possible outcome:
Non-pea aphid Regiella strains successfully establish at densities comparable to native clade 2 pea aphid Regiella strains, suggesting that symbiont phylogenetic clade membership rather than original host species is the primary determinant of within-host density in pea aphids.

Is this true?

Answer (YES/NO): NO